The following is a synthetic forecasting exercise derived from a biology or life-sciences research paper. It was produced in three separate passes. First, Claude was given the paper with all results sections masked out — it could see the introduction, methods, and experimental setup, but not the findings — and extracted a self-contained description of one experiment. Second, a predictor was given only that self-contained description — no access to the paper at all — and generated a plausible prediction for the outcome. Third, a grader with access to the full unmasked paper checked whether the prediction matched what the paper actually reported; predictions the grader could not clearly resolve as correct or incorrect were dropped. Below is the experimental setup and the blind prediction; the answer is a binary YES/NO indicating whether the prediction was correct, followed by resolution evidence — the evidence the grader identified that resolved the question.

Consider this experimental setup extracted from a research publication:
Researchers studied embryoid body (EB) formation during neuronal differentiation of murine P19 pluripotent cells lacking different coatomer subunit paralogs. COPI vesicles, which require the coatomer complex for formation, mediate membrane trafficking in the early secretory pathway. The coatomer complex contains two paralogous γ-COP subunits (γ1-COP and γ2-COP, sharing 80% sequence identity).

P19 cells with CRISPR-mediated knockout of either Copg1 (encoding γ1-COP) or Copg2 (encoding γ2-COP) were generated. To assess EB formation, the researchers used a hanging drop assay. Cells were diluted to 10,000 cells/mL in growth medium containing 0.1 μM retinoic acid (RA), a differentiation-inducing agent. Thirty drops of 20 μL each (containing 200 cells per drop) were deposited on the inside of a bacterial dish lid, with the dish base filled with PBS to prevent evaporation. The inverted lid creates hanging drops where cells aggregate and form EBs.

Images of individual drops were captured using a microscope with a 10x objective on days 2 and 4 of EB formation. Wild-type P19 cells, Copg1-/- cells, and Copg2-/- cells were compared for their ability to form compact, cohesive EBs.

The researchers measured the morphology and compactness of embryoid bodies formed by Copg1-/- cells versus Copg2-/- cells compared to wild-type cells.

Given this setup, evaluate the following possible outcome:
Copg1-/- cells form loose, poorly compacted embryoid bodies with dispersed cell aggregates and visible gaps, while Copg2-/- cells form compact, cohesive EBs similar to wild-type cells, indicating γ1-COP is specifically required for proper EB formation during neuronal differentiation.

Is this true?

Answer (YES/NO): YES